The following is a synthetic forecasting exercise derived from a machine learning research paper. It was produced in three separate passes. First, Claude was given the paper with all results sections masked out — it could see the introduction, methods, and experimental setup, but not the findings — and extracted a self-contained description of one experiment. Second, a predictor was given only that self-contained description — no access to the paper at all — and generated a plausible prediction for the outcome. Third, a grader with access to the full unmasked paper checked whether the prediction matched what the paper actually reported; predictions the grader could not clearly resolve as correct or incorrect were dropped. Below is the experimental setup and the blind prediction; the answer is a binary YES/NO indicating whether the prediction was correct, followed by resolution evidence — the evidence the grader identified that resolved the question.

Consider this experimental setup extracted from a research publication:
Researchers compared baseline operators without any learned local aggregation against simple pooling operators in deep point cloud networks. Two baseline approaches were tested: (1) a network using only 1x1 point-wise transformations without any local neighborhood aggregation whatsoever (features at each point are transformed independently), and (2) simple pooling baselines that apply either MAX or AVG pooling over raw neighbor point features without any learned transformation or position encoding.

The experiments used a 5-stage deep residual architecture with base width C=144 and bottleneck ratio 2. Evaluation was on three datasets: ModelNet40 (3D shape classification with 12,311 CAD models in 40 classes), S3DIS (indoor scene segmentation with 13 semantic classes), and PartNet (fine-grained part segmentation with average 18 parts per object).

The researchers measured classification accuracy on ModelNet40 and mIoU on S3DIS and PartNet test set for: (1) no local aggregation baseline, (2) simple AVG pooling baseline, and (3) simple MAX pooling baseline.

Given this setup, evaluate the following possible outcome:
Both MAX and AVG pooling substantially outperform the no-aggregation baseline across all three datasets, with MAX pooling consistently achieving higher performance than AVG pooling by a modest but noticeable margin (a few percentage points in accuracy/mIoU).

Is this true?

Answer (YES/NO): NO